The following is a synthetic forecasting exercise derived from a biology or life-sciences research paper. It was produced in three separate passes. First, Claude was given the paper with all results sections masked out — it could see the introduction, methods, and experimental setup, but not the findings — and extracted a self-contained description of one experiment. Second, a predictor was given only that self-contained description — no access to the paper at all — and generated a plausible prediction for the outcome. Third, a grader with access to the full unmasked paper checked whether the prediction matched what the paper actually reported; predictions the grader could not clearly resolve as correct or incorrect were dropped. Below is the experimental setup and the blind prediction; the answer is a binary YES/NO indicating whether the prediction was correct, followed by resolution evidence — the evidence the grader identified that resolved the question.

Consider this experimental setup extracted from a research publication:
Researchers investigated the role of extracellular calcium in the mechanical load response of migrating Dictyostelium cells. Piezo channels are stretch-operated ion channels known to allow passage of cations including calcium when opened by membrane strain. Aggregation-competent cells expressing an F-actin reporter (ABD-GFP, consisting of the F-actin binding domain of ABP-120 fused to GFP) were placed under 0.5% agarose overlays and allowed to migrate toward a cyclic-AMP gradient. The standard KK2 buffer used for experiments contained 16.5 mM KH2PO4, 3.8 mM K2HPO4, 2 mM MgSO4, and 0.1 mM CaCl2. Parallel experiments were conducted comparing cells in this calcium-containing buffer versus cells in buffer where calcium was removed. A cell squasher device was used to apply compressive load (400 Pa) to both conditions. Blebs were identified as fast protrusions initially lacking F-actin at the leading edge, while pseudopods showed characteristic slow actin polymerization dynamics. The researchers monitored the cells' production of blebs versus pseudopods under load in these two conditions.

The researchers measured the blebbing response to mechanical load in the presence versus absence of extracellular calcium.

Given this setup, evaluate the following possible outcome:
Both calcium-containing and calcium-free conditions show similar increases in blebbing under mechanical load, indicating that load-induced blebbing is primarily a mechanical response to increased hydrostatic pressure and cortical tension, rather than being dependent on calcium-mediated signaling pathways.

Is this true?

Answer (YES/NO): NO